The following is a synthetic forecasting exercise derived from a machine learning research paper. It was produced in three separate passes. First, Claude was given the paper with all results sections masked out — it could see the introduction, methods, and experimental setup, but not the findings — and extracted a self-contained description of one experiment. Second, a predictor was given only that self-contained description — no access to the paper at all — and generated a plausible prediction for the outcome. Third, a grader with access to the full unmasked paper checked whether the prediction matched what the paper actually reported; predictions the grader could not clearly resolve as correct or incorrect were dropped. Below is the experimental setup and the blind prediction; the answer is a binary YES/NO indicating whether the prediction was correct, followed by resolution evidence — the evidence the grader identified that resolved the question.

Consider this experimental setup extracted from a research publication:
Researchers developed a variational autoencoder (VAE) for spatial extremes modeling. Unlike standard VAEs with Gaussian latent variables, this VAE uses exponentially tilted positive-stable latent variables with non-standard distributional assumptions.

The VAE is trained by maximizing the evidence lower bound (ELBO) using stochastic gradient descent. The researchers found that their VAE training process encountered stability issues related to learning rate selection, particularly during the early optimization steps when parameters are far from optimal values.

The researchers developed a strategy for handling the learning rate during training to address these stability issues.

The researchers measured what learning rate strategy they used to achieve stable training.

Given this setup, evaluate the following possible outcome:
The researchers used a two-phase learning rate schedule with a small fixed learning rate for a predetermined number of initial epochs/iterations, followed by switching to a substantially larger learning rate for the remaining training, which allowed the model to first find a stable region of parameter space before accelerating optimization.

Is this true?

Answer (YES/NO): NO